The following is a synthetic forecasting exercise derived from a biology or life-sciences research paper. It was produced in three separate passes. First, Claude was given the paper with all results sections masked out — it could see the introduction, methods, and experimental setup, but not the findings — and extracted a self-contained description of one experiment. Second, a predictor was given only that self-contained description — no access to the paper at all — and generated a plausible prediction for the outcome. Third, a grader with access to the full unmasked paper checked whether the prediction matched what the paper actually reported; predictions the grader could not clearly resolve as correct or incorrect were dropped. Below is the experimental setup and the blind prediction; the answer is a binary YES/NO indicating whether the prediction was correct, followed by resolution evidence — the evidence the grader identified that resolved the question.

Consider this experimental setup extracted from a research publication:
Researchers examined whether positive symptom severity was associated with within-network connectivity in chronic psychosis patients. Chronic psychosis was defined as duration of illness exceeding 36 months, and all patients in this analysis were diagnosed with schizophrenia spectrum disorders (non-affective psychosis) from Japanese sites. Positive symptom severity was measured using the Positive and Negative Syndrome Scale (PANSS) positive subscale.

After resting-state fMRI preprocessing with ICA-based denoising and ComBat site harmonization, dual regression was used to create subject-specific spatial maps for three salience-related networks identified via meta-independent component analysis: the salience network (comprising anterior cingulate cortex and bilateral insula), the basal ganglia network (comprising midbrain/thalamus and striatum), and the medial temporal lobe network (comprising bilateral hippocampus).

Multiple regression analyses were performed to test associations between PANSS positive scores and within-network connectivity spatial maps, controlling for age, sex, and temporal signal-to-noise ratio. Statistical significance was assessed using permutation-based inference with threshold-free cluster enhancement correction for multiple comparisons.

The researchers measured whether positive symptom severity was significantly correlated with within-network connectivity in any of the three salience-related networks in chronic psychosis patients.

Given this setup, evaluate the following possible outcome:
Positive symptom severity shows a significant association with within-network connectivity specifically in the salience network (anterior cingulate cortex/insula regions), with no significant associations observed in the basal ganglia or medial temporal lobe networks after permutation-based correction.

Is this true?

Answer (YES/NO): NO